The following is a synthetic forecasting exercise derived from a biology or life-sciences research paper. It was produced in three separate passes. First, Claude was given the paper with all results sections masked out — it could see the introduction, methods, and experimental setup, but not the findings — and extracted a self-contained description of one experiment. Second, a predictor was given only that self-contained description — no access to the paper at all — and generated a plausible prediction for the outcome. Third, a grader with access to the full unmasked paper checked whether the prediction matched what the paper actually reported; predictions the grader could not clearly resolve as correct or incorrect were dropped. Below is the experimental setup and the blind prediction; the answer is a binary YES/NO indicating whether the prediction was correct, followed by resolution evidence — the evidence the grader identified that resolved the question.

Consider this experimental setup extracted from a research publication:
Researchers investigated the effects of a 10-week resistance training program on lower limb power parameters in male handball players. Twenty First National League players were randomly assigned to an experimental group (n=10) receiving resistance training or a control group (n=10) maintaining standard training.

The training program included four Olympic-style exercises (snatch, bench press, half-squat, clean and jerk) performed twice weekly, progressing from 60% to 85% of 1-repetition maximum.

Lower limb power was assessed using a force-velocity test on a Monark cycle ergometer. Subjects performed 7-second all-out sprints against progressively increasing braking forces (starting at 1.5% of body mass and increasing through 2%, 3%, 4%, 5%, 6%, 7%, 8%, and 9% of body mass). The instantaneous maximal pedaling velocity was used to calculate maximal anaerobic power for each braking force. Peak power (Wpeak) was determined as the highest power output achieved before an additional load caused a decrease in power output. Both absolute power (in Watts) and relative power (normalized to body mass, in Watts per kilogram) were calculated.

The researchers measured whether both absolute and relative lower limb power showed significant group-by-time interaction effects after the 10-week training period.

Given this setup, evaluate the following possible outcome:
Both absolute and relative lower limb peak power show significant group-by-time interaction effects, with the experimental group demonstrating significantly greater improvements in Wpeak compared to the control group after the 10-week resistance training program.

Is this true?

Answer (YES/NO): NO